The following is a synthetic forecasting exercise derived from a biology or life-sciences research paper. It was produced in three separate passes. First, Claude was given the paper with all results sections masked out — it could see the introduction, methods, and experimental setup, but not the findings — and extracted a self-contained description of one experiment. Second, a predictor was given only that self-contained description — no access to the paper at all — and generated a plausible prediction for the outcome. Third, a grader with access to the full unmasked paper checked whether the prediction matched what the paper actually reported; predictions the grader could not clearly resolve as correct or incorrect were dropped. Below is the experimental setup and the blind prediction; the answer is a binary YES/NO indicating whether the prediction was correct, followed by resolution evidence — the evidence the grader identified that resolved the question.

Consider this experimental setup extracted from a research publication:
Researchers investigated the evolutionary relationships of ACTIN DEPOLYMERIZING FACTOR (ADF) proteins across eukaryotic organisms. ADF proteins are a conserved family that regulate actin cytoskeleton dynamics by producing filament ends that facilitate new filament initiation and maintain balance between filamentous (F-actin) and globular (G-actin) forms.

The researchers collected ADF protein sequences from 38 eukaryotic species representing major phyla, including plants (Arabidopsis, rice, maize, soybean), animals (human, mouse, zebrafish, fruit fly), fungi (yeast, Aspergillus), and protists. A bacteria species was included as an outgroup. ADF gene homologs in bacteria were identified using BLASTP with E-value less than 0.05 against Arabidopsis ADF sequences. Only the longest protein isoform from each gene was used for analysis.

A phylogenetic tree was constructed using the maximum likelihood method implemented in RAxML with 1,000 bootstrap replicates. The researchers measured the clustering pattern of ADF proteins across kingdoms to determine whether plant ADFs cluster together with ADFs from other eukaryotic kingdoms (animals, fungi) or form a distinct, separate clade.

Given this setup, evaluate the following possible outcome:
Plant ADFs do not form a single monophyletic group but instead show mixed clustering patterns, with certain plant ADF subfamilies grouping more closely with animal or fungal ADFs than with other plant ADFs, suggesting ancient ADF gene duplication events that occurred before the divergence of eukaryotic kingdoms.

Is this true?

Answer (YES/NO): NO